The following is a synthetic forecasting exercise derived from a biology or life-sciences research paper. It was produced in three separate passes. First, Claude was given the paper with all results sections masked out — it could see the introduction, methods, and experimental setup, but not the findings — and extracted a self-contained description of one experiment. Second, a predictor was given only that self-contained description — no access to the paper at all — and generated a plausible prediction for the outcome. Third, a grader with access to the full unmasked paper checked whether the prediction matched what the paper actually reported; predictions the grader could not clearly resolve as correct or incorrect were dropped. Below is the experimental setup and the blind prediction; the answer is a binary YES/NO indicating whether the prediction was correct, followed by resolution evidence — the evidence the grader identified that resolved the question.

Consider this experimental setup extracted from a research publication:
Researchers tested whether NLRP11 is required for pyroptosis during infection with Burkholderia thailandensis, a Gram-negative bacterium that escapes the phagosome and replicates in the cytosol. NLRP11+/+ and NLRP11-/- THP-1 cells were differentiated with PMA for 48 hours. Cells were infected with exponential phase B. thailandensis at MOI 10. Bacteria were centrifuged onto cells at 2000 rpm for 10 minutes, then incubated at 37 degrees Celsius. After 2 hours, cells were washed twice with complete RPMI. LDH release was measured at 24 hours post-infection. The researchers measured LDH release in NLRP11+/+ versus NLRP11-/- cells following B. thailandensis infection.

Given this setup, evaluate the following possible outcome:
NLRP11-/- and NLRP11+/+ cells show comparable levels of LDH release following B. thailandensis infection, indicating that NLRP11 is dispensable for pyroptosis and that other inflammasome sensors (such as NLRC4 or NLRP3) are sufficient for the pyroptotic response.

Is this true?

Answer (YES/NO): NO